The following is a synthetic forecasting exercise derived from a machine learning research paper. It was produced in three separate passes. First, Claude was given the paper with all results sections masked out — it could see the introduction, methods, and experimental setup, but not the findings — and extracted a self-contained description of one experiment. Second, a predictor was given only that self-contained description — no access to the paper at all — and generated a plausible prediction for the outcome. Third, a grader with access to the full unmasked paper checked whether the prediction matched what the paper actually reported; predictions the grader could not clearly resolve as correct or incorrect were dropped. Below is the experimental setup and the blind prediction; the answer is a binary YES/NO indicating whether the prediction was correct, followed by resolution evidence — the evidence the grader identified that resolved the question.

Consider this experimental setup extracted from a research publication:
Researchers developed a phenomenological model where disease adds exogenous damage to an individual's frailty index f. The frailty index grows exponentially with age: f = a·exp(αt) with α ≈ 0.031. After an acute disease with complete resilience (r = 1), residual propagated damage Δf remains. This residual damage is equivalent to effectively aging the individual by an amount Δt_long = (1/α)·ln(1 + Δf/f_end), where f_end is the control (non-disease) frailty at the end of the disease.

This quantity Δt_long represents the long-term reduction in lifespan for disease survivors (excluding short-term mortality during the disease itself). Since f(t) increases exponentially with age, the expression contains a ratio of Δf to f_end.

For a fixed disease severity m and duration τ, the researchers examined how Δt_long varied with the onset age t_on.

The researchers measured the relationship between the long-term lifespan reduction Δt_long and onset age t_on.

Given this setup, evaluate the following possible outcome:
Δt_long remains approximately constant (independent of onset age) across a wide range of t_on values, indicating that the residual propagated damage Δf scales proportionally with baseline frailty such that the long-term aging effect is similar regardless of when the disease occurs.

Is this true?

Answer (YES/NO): NO